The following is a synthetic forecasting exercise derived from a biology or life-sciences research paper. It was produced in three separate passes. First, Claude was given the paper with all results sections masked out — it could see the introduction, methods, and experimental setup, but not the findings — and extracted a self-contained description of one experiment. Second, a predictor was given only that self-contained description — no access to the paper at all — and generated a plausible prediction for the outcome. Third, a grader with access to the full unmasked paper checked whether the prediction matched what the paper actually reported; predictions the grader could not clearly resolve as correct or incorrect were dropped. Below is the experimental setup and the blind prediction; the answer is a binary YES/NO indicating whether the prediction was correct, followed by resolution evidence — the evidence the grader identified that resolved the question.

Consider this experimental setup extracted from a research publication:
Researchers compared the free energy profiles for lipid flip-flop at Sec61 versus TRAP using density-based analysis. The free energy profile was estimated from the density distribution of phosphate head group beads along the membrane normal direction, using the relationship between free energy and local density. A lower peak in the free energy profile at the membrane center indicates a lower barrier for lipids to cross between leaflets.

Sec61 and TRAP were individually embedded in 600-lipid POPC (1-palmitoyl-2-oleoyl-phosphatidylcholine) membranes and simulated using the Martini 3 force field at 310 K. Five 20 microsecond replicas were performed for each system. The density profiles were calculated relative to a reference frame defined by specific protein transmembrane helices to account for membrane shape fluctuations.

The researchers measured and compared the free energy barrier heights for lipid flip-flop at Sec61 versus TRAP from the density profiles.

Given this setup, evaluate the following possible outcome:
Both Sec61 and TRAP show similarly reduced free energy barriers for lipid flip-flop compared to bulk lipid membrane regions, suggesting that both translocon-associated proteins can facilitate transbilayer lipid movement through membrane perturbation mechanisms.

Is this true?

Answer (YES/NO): NO